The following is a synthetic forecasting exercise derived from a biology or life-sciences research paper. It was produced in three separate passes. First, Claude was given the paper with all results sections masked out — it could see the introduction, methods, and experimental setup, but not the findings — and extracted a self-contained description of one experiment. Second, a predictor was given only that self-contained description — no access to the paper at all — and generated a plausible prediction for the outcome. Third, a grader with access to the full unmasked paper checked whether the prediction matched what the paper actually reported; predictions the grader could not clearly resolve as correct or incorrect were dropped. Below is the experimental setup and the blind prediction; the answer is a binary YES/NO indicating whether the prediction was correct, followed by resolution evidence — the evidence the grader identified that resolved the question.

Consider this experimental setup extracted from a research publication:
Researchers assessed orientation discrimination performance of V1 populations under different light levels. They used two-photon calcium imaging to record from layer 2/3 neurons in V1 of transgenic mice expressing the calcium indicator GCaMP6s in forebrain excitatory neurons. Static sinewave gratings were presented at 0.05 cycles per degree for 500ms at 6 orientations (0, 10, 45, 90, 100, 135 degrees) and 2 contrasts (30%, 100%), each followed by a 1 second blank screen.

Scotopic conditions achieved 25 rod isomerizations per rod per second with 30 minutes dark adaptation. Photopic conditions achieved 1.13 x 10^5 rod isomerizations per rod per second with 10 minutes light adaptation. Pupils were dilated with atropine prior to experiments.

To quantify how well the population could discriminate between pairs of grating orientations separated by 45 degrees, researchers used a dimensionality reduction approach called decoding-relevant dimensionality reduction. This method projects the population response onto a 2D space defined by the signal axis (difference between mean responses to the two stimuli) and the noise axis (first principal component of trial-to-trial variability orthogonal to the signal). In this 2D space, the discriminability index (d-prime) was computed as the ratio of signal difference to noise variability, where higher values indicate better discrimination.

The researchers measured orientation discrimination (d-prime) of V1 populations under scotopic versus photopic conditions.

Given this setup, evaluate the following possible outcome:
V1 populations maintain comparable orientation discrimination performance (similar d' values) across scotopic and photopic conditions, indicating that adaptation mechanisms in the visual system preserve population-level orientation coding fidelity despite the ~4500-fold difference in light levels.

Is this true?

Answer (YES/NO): YES